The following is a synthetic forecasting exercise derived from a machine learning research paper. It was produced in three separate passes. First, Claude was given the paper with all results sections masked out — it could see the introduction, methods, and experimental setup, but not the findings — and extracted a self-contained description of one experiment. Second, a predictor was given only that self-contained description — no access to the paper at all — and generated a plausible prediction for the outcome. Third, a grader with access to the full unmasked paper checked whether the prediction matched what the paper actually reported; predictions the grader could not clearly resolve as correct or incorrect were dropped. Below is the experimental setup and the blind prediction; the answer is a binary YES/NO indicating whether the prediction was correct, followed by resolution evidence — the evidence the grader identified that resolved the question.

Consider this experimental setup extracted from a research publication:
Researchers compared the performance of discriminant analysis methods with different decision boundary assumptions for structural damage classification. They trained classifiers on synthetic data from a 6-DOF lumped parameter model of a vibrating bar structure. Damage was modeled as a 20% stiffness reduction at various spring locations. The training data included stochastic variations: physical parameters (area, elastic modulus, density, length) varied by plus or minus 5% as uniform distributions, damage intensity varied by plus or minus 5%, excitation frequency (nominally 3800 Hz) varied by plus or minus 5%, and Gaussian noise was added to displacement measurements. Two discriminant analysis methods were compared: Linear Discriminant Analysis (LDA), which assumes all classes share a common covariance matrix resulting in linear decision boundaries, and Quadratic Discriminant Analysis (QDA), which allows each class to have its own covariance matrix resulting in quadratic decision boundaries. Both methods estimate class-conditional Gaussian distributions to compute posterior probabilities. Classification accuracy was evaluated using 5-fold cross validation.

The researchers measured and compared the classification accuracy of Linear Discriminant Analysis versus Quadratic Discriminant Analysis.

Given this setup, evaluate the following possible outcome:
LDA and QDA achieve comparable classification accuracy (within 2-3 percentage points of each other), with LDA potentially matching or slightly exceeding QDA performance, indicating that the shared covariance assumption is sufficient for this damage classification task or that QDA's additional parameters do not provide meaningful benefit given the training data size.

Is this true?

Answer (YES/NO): NO